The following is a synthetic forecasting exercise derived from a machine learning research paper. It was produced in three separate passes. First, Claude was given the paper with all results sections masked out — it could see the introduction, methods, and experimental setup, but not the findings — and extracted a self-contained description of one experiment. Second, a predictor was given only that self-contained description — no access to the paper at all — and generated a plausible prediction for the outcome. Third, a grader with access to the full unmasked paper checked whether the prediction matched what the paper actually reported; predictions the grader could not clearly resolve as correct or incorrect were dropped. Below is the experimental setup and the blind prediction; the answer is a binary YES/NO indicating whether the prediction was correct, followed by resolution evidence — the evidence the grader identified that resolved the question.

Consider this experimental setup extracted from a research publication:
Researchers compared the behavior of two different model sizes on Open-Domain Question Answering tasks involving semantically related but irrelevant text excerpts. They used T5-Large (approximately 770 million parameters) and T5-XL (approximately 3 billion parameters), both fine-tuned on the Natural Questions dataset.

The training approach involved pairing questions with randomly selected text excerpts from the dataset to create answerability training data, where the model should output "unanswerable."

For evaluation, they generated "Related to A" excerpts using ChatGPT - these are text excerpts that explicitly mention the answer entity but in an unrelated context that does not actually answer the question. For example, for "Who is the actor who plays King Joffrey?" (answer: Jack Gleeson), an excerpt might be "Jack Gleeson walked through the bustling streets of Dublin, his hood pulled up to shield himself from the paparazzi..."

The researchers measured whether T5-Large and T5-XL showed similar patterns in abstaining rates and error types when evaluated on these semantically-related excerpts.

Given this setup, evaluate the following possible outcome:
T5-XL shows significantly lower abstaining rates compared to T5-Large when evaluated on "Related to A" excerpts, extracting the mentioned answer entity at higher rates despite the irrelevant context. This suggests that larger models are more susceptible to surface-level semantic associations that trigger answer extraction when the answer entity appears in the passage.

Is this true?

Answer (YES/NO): NO